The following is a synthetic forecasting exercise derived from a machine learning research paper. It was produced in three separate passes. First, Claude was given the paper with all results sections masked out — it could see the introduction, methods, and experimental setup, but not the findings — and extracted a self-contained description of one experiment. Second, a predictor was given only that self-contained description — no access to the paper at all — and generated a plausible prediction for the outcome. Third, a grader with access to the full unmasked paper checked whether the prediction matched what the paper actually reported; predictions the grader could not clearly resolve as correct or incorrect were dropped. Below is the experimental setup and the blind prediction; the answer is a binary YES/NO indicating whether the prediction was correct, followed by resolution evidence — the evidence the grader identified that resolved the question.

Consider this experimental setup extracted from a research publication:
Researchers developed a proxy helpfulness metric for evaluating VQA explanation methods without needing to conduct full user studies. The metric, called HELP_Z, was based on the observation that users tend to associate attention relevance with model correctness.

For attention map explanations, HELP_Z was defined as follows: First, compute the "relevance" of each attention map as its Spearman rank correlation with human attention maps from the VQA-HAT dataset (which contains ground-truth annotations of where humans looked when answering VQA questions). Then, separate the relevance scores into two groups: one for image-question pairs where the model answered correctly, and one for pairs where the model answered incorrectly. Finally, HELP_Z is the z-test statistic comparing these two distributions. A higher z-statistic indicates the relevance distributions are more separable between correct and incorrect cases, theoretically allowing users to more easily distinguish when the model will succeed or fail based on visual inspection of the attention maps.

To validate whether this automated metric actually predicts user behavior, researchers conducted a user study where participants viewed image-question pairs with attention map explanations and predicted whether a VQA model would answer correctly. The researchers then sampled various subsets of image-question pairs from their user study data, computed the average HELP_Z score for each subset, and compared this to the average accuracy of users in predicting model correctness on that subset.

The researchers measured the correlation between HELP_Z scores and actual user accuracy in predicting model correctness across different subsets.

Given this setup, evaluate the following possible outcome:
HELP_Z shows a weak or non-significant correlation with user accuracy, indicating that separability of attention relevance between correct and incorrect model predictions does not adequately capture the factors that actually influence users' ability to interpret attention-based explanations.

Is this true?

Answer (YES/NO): NO